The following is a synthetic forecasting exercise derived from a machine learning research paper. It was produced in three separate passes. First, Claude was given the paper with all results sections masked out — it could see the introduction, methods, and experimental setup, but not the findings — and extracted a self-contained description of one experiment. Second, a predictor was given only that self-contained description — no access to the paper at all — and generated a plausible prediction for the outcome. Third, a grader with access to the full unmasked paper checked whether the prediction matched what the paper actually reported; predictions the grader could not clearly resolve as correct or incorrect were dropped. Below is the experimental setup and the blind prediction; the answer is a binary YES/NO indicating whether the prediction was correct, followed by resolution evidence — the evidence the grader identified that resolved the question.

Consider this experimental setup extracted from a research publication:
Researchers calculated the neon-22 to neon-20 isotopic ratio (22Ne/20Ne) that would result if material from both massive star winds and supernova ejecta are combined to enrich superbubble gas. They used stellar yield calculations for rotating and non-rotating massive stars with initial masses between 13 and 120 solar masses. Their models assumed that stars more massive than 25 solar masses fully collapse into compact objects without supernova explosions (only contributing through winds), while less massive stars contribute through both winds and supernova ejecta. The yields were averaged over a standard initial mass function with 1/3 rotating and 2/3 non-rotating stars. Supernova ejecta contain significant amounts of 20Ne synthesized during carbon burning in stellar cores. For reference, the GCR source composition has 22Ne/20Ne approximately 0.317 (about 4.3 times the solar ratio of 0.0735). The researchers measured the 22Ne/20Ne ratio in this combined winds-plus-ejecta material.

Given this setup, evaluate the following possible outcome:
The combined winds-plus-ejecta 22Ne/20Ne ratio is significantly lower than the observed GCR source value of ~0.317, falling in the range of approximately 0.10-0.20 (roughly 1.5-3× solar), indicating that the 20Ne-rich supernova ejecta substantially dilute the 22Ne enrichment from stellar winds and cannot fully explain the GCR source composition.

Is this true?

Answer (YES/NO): YES